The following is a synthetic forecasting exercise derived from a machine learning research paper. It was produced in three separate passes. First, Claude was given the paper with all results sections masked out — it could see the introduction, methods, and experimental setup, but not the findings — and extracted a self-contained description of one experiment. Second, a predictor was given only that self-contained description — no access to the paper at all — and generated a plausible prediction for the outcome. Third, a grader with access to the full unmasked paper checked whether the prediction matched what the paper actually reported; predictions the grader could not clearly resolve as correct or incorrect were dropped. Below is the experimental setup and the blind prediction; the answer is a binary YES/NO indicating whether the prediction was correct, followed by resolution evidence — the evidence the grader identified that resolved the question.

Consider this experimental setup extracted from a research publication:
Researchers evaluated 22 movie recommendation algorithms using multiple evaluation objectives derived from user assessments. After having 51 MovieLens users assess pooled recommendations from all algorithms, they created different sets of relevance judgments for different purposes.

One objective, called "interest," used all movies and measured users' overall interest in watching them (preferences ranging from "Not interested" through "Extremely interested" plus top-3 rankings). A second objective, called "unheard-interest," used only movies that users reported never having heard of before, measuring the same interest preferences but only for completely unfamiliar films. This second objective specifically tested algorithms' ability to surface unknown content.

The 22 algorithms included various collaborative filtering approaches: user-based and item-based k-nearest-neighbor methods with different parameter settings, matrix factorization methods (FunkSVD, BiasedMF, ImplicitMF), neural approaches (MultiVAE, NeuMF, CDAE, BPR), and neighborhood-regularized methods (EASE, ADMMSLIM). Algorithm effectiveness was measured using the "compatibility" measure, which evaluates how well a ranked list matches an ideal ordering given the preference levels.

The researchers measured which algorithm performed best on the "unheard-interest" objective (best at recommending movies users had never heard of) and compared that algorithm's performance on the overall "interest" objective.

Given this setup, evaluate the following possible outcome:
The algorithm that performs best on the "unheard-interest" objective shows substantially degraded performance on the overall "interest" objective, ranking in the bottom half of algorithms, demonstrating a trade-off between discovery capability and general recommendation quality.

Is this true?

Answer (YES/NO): YES